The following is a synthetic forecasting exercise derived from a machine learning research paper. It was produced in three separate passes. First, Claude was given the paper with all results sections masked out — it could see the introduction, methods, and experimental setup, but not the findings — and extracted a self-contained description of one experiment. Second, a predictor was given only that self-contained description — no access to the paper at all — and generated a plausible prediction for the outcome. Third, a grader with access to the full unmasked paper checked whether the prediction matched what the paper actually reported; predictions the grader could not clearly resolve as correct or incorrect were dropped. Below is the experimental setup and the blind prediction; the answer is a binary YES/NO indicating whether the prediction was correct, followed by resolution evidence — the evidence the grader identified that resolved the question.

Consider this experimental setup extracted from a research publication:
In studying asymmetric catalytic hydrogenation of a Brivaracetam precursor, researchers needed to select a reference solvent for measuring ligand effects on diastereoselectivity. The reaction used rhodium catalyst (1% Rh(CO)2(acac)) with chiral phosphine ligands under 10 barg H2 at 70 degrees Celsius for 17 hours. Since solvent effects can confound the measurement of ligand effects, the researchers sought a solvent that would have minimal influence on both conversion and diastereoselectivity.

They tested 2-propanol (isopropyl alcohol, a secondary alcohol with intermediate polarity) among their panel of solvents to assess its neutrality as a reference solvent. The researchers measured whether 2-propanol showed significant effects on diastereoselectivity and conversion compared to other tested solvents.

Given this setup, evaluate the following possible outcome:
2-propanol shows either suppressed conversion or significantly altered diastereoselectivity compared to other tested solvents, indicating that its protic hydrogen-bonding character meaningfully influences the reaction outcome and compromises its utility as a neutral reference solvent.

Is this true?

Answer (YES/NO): NO